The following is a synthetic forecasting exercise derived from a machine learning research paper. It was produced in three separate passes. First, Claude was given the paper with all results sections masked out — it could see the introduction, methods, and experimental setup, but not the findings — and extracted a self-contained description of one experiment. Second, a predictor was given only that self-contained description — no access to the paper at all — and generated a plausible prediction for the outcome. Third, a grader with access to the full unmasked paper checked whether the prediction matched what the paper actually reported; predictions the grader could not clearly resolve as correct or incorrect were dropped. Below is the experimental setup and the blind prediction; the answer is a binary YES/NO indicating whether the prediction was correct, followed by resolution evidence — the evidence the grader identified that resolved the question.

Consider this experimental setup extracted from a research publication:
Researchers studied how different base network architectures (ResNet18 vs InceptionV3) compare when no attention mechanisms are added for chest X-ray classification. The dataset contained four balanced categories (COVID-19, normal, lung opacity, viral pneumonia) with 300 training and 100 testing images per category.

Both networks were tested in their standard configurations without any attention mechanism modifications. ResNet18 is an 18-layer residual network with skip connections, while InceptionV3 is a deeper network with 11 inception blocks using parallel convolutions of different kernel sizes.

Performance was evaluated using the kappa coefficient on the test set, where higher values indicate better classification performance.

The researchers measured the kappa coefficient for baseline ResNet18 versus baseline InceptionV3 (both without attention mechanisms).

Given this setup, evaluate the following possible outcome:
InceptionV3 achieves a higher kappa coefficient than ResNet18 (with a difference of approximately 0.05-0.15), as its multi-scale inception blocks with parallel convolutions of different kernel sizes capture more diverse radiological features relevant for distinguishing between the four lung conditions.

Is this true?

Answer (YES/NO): YES